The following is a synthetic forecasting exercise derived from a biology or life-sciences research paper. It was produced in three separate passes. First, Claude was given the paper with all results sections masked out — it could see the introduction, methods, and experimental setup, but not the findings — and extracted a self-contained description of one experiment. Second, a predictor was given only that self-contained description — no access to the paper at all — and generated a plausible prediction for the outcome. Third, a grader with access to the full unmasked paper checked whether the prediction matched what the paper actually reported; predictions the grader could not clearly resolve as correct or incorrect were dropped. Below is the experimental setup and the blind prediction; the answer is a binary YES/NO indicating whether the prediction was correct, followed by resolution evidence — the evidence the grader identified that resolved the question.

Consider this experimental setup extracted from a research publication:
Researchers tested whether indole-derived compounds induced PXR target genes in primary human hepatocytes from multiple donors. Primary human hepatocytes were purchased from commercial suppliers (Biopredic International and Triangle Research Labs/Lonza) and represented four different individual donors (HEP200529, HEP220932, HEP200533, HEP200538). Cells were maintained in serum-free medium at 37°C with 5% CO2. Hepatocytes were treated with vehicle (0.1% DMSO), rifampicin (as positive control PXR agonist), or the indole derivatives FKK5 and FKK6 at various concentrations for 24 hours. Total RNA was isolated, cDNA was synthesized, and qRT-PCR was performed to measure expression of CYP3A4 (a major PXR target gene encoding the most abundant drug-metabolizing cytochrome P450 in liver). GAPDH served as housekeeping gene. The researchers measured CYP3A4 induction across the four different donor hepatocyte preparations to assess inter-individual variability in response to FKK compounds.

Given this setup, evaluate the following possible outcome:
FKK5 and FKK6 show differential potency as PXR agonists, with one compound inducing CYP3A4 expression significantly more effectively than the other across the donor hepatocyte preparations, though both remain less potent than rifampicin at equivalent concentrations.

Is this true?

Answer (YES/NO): NO